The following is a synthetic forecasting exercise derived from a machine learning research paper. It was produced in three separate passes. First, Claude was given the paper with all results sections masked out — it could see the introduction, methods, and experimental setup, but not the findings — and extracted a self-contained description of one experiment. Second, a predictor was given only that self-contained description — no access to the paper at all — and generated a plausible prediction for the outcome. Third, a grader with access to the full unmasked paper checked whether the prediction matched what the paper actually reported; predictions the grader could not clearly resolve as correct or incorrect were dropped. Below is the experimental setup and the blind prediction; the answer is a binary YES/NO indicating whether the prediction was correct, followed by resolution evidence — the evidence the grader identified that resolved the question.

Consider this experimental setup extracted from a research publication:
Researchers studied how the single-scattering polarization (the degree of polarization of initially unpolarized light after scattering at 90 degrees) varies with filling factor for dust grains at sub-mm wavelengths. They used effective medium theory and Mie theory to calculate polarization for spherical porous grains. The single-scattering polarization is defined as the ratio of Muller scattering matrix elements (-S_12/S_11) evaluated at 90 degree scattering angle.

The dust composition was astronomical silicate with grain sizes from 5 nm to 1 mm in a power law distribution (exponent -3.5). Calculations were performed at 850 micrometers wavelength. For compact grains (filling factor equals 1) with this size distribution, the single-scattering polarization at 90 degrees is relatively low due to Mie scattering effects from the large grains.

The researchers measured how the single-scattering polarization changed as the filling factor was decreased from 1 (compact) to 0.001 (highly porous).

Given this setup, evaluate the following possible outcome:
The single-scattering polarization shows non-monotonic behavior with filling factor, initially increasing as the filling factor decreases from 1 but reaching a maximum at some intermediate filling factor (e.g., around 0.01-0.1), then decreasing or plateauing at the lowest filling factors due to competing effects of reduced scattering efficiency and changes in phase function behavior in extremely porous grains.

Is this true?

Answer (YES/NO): NO